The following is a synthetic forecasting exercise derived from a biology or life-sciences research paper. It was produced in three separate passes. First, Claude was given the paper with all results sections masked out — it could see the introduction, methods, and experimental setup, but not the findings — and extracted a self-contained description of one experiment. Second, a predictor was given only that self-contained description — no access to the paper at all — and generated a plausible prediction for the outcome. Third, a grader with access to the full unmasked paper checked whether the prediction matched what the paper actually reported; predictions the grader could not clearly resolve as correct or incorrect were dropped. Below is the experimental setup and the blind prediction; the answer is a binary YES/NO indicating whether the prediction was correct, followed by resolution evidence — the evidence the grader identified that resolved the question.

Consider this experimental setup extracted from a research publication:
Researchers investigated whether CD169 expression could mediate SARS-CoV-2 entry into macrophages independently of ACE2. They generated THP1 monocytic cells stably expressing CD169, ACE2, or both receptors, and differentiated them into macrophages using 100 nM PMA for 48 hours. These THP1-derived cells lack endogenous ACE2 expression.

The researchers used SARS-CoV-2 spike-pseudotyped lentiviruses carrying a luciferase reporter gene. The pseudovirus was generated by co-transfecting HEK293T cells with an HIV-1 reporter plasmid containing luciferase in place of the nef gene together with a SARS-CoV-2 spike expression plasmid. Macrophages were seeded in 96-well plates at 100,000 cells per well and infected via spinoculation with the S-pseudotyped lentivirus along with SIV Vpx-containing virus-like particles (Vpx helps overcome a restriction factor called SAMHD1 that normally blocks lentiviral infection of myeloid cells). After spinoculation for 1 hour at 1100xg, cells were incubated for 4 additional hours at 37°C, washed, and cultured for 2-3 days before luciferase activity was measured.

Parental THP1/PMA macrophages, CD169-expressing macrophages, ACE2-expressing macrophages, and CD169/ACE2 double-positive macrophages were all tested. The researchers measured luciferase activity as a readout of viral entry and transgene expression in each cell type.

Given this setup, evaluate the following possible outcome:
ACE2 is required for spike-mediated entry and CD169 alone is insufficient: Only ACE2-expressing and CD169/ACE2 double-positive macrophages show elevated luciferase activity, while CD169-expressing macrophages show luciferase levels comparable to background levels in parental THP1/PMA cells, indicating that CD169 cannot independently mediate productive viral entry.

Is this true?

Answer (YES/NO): NO